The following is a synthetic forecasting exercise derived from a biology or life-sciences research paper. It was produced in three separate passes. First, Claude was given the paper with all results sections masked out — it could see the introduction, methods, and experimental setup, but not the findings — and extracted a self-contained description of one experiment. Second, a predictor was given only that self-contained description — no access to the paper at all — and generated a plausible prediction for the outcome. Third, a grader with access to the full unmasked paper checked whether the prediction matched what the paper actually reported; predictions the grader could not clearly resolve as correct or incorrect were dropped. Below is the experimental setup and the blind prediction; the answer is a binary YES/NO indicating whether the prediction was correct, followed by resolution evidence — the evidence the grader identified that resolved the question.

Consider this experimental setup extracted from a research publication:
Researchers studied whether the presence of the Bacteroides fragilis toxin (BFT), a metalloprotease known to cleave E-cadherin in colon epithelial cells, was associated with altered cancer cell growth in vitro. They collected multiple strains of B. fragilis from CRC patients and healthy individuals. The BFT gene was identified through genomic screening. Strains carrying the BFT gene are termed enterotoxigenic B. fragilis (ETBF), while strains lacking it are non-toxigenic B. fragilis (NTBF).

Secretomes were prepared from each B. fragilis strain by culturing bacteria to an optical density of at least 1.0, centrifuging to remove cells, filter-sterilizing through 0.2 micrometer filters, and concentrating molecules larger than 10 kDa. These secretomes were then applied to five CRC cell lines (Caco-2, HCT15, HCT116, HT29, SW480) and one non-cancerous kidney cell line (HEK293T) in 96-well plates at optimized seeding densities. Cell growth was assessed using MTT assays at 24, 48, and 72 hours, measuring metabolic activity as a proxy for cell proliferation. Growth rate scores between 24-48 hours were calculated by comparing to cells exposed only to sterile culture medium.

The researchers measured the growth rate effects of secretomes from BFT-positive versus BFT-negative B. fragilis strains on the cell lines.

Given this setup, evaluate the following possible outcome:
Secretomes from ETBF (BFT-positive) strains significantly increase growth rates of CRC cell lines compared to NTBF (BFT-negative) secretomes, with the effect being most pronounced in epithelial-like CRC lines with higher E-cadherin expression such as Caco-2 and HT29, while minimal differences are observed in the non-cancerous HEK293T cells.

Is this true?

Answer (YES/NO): NO